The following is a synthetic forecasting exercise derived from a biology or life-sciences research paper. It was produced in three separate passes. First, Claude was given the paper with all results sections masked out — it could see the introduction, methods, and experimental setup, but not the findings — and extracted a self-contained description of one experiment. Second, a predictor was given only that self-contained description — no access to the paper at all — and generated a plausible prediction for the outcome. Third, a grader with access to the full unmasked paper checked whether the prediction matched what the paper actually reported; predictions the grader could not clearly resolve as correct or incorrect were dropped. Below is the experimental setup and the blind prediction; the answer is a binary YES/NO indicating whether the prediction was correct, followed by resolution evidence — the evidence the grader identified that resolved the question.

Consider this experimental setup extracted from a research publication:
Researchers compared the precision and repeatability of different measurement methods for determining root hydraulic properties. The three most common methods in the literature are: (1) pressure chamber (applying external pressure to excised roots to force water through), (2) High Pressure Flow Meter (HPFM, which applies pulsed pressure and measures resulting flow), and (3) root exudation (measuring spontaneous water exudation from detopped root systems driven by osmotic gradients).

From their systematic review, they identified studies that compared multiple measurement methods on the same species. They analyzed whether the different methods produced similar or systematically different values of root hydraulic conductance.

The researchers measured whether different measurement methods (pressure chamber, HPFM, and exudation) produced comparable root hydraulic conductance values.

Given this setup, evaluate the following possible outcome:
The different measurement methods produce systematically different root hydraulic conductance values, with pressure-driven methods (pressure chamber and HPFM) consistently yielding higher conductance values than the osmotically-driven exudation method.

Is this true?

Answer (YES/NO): YES